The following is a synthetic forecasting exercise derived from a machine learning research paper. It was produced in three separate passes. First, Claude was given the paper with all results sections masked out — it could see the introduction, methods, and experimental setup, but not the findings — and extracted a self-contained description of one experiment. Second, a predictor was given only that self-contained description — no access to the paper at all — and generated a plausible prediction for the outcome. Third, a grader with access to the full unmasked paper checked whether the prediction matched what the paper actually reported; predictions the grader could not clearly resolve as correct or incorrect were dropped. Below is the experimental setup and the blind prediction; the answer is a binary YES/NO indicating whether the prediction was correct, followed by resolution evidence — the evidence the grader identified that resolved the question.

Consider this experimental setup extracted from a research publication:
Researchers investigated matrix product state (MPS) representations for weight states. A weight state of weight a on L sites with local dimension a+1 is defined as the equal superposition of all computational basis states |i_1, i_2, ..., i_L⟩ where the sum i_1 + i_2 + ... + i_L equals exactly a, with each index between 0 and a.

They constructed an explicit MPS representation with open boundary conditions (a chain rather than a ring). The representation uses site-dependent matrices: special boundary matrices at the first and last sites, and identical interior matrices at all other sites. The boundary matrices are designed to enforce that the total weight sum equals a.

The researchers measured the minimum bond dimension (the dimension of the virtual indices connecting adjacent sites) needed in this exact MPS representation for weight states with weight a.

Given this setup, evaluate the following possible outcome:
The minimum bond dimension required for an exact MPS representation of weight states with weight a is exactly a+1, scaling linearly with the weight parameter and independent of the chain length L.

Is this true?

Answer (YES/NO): YES